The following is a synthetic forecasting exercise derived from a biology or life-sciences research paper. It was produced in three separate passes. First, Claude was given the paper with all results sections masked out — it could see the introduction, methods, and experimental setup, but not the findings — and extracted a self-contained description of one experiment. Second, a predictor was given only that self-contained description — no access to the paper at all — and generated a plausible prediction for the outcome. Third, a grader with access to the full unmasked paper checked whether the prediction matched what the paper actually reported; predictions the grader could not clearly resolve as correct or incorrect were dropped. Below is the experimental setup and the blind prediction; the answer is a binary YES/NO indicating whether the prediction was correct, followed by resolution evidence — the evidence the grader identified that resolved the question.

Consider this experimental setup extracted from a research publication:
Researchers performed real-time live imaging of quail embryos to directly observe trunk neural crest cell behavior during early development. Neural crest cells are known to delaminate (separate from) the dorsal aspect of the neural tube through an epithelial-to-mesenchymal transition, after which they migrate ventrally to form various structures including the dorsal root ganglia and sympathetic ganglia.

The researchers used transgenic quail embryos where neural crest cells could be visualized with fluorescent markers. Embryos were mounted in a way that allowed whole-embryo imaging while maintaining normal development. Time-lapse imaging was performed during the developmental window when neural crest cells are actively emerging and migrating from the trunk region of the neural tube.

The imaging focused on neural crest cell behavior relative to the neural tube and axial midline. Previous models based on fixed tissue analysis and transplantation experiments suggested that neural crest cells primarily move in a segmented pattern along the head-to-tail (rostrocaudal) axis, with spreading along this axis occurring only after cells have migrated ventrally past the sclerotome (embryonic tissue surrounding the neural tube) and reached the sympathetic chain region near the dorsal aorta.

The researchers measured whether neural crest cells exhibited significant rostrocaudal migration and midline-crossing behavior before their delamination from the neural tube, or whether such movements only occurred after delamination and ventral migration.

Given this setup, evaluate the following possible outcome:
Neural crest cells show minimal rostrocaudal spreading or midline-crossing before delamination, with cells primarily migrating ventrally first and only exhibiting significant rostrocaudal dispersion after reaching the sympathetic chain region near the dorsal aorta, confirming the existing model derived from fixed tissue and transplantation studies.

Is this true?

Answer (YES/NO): NO